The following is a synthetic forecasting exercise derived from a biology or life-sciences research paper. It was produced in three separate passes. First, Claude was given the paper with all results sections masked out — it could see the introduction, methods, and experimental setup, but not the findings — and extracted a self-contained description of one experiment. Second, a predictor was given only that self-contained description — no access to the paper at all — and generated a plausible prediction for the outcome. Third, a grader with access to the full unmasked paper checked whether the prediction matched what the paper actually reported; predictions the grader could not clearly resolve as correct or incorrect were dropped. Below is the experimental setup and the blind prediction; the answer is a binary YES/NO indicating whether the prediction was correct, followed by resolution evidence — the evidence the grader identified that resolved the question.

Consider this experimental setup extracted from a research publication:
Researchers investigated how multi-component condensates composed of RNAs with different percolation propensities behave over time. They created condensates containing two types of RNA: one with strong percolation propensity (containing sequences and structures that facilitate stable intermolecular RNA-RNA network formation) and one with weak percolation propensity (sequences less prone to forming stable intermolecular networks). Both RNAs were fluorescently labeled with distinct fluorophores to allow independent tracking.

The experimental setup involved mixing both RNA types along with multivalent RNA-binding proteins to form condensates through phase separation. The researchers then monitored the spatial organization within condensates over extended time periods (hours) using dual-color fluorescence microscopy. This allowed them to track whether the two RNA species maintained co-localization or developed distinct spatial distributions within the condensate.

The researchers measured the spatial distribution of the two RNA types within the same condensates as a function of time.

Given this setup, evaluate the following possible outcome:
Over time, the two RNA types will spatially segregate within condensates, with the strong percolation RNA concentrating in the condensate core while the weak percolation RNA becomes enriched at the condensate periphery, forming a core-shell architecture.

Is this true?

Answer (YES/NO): YES